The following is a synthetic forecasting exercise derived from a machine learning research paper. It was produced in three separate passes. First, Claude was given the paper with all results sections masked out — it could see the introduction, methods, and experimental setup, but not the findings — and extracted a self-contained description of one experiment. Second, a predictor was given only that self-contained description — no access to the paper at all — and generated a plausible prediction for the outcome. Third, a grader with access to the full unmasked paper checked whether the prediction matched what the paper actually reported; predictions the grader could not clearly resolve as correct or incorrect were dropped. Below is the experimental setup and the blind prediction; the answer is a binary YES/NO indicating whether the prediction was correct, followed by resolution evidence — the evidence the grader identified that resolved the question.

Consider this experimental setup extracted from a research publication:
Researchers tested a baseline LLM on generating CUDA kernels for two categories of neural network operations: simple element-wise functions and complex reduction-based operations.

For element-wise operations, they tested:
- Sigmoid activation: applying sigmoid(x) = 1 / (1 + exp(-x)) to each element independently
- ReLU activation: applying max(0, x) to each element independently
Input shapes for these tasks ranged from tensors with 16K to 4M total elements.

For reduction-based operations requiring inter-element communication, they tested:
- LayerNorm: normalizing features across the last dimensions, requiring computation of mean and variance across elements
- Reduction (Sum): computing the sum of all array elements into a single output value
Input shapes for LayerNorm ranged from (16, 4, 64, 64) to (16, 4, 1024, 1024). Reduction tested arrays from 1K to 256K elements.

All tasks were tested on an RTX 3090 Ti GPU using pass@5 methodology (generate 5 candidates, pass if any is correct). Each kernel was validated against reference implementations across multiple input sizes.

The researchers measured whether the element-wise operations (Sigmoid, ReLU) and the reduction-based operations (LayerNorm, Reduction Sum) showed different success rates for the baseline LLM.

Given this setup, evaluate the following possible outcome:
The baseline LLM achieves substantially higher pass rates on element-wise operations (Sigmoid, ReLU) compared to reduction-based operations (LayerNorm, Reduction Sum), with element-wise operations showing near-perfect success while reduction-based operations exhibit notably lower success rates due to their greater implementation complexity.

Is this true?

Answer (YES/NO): NO